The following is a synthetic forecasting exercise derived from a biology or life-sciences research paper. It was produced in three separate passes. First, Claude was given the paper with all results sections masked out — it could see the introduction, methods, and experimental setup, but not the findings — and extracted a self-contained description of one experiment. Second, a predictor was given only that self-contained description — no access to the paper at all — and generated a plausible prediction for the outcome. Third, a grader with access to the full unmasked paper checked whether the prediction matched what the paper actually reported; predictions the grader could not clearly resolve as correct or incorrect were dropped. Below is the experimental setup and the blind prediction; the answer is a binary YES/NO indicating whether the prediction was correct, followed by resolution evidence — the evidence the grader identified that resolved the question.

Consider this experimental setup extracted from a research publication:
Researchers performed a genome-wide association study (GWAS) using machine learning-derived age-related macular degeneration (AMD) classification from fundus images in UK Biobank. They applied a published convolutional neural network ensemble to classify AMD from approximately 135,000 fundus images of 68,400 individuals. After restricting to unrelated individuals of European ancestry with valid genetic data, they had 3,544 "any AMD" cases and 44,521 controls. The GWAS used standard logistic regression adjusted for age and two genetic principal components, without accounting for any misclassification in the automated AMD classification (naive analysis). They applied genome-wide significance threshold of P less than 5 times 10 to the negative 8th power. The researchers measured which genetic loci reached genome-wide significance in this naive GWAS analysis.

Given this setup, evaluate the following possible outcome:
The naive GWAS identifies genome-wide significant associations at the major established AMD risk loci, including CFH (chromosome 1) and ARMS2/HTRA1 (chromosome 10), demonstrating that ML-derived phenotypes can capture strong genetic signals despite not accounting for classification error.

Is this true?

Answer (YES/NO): NO